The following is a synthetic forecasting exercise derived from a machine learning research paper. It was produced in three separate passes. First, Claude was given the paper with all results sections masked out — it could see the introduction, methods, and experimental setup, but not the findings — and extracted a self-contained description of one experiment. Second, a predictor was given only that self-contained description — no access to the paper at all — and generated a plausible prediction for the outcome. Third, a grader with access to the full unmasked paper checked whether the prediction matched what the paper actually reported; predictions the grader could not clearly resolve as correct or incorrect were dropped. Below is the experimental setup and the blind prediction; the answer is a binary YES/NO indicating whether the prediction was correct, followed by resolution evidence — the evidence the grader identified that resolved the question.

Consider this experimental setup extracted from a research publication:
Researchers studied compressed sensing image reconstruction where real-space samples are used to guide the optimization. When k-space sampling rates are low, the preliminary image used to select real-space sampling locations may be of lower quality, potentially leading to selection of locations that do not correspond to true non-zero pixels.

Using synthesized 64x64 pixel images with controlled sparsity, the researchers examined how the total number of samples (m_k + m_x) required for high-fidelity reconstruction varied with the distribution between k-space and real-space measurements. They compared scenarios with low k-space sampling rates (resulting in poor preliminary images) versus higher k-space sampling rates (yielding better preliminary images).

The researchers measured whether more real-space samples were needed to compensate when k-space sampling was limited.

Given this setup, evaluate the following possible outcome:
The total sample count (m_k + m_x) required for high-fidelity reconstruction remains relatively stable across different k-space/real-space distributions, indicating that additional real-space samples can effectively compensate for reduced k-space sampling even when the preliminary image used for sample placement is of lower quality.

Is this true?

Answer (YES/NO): NO